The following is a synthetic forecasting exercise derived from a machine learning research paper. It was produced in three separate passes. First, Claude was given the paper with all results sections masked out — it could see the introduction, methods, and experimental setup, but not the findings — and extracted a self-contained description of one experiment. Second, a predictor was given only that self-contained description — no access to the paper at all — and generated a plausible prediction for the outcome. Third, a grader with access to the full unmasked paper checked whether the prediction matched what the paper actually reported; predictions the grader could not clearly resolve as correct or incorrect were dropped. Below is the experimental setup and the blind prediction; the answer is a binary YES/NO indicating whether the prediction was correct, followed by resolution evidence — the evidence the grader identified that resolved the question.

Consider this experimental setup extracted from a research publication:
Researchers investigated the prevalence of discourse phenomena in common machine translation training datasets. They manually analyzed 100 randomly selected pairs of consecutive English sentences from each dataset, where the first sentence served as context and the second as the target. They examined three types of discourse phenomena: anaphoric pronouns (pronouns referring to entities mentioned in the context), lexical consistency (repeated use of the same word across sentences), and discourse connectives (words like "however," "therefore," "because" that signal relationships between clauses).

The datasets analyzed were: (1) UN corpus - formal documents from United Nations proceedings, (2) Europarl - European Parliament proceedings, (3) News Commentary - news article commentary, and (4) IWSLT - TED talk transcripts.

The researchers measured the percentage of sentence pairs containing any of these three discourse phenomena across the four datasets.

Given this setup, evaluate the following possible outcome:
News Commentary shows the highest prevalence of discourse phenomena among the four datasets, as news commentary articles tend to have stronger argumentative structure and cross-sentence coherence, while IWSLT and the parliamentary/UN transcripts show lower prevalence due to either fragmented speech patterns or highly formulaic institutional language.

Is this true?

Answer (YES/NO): NO